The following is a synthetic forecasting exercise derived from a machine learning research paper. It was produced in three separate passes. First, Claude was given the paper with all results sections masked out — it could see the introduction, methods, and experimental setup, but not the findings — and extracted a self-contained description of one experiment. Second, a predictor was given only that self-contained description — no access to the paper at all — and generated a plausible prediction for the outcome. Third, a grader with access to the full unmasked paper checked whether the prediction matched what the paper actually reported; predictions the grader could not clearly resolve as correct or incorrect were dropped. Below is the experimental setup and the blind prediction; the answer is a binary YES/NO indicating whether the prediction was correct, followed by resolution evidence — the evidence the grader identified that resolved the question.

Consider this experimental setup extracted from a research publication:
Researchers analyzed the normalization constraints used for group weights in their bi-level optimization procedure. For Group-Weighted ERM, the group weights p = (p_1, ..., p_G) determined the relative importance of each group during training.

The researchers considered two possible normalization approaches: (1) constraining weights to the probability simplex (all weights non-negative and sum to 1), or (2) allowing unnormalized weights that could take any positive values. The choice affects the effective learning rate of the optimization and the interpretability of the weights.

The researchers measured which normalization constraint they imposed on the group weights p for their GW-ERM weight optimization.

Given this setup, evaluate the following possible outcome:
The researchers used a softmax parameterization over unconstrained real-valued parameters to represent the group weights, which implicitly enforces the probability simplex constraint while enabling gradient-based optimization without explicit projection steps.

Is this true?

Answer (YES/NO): NO